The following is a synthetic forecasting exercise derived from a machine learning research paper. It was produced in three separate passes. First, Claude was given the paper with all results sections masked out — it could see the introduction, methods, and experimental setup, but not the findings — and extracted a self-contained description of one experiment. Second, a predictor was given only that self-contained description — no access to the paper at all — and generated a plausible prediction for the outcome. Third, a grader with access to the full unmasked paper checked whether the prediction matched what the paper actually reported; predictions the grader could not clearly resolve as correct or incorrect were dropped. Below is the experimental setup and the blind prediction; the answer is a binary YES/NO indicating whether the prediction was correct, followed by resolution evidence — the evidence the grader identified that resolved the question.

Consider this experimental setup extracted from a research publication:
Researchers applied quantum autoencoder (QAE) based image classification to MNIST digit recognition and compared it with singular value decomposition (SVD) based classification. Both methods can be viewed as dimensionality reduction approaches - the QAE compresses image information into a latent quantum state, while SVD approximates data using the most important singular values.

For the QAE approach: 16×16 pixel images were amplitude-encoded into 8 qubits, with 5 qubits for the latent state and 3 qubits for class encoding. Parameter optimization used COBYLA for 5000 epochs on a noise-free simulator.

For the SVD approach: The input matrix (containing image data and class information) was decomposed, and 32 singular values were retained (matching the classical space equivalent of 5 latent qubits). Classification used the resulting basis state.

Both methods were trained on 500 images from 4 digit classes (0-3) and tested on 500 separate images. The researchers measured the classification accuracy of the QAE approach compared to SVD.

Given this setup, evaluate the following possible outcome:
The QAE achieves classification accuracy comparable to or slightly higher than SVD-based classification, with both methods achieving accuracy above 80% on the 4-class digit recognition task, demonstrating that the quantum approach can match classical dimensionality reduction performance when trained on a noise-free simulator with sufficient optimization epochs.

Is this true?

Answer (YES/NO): YES